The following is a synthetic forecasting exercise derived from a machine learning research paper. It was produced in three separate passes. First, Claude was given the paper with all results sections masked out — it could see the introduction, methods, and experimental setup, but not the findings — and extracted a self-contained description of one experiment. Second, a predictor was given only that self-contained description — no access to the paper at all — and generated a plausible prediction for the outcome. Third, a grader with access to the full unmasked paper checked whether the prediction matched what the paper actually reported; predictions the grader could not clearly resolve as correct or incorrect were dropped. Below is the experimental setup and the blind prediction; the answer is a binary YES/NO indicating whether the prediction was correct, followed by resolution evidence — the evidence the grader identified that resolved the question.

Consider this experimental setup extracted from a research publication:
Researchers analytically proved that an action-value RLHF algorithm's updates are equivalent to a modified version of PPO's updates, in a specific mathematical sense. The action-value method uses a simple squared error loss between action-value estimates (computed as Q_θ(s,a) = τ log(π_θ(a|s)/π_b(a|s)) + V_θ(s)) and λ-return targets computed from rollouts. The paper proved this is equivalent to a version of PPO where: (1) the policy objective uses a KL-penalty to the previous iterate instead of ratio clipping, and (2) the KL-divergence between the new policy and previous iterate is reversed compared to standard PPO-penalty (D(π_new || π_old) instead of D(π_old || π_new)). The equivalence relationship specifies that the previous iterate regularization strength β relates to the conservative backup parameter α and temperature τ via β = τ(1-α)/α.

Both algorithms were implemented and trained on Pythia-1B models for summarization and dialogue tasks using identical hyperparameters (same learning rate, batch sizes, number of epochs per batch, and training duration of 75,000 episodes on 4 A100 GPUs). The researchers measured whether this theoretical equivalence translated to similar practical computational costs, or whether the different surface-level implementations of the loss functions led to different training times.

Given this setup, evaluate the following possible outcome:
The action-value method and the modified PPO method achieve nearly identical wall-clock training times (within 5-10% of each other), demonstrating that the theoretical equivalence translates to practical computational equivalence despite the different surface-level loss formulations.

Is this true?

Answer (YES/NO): YES